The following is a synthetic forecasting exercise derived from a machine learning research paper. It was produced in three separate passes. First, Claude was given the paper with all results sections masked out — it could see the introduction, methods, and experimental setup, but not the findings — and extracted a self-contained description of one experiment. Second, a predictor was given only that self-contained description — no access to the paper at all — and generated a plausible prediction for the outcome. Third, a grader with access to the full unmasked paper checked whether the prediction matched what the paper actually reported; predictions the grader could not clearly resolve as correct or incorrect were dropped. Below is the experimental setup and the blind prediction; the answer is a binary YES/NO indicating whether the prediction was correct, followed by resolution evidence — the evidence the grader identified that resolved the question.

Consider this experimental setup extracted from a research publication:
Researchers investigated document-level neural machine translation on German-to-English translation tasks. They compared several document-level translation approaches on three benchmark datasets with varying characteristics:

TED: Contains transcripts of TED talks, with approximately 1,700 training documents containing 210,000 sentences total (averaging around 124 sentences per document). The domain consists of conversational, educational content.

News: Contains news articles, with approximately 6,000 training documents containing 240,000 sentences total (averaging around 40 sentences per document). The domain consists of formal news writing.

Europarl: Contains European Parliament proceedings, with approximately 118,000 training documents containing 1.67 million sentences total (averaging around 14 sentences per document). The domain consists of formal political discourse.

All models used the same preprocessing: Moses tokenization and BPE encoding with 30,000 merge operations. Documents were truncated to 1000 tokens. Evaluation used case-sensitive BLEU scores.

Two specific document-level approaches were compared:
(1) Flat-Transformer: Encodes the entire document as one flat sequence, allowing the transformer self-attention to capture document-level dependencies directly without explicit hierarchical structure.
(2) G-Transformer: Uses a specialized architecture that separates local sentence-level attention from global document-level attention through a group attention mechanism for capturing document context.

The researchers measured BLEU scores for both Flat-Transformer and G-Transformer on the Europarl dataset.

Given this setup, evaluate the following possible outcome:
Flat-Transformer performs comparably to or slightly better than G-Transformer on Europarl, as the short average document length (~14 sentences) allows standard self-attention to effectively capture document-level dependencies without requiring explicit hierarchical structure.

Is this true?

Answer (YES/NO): NO